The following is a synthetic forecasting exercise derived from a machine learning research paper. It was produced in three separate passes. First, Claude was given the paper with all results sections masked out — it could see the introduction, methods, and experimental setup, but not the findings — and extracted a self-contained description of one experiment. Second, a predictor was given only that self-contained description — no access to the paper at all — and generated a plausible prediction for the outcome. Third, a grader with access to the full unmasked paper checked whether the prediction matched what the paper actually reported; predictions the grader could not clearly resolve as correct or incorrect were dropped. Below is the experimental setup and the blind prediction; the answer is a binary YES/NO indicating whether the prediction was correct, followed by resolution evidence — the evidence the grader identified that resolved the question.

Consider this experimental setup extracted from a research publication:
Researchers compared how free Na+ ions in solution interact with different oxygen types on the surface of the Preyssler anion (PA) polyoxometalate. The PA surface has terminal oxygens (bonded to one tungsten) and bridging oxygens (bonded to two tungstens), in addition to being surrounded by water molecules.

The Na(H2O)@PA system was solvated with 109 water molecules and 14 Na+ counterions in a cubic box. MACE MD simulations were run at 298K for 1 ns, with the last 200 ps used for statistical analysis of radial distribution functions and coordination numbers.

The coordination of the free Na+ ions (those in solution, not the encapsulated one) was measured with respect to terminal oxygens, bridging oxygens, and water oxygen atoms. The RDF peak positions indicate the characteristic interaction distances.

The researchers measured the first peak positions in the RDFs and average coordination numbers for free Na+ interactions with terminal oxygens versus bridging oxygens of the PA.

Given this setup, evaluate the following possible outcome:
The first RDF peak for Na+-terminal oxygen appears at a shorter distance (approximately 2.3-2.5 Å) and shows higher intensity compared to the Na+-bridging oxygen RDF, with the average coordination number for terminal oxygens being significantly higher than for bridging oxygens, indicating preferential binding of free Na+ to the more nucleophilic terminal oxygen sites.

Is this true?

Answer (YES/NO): NO